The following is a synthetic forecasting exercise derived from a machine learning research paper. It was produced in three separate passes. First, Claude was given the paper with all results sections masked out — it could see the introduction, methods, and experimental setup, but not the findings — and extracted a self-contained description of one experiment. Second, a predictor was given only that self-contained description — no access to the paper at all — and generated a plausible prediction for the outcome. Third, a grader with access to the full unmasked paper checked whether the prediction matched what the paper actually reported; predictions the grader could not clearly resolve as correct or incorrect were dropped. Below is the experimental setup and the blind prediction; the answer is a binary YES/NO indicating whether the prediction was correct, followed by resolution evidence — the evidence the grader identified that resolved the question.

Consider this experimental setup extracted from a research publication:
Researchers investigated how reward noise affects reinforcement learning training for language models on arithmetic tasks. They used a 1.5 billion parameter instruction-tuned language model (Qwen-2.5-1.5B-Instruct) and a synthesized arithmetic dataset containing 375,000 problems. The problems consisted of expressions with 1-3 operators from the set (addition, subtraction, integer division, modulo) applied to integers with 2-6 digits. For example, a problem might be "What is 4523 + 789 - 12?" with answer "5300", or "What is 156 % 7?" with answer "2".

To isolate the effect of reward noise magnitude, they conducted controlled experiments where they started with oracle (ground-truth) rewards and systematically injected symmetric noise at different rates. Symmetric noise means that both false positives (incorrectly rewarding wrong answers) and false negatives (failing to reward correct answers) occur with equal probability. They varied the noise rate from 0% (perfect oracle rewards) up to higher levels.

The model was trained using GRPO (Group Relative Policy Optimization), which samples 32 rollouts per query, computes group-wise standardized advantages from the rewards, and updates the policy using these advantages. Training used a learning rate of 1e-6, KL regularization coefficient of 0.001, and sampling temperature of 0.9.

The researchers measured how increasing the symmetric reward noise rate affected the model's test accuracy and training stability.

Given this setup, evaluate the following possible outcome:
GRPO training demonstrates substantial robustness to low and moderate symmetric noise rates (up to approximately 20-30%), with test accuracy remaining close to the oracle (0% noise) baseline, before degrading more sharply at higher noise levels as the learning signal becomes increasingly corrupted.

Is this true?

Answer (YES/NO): NO